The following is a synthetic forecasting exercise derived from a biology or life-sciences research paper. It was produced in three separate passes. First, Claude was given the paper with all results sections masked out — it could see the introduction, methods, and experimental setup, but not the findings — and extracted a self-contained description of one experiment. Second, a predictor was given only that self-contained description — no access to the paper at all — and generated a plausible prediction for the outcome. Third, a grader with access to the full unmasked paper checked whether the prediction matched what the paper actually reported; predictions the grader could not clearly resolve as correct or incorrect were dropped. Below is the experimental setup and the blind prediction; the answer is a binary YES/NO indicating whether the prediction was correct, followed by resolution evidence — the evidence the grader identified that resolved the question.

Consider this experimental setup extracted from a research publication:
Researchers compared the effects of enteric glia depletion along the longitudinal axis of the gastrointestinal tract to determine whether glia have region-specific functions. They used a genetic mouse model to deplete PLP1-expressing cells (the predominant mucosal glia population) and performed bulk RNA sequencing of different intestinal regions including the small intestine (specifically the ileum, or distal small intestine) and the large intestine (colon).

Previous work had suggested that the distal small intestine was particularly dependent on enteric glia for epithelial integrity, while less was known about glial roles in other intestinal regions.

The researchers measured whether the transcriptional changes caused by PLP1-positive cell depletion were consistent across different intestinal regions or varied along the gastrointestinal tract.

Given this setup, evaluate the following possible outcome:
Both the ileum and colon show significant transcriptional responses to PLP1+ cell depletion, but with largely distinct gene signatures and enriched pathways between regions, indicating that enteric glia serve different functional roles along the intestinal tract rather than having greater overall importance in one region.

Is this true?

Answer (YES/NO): NO